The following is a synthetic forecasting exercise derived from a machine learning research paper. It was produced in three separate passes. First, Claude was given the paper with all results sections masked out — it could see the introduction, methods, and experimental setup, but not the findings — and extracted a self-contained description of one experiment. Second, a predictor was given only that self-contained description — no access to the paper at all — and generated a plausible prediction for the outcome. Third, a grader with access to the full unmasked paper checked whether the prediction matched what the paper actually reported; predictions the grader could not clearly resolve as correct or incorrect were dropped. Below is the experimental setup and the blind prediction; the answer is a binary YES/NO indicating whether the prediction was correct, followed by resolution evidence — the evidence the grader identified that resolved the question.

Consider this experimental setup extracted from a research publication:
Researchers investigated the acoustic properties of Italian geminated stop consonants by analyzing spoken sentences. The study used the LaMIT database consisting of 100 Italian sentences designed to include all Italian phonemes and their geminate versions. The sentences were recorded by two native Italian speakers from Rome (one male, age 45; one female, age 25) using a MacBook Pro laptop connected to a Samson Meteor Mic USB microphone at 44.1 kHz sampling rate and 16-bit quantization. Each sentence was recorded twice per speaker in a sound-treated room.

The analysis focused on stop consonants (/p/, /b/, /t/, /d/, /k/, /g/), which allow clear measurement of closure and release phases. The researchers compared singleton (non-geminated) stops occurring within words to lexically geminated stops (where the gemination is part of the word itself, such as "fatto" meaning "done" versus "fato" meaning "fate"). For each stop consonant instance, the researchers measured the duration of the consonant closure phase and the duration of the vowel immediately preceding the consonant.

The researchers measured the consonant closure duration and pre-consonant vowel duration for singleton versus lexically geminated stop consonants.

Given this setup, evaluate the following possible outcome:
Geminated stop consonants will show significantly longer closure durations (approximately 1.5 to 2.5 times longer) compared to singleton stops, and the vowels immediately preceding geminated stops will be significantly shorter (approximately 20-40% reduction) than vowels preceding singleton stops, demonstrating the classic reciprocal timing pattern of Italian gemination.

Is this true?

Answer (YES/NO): YES